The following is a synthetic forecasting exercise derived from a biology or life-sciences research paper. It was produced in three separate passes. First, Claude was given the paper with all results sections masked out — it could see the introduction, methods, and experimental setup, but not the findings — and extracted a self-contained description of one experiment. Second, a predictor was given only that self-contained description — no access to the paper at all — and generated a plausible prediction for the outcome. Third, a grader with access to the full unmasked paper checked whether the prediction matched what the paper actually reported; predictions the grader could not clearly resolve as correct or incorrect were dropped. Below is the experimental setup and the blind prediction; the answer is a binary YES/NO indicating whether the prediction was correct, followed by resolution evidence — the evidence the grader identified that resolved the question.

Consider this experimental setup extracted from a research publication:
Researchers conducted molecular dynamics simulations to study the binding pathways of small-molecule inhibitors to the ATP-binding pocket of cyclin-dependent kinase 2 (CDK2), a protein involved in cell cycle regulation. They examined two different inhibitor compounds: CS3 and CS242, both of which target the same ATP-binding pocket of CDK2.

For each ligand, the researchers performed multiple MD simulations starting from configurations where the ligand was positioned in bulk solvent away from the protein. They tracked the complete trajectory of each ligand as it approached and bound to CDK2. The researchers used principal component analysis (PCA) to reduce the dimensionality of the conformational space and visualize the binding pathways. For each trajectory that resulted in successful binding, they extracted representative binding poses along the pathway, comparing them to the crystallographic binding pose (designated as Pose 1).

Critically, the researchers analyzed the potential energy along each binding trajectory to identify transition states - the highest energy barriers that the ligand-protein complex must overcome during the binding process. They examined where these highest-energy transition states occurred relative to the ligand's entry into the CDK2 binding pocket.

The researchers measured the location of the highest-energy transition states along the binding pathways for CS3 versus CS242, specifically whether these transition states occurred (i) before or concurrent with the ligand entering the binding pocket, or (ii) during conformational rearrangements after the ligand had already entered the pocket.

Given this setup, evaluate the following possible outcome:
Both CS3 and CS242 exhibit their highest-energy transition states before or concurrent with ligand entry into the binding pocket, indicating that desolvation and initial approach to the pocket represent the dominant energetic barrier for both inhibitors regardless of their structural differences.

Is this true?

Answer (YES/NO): NO